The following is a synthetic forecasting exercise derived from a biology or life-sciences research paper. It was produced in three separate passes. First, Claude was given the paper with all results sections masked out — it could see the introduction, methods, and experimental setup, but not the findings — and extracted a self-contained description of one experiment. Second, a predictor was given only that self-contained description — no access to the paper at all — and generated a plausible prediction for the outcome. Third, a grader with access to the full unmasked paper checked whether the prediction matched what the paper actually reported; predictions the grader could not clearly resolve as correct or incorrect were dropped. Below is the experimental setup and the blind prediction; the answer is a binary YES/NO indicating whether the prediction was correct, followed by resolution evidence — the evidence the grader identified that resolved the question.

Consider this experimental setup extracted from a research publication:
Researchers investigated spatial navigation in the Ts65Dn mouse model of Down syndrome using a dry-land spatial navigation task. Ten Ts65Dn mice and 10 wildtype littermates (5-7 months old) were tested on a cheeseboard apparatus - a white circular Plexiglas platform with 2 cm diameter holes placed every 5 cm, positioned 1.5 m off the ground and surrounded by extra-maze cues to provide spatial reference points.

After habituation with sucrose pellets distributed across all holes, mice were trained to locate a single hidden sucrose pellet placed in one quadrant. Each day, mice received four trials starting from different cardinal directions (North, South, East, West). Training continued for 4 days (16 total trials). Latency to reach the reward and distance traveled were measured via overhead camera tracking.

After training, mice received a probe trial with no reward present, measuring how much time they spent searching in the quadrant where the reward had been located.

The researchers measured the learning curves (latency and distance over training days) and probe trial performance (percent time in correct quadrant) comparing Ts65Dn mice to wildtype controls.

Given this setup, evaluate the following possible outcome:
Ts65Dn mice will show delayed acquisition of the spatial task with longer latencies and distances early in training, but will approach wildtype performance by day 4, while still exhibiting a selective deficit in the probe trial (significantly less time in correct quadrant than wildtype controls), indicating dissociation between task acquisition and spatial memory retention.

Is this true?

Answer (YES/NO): NO